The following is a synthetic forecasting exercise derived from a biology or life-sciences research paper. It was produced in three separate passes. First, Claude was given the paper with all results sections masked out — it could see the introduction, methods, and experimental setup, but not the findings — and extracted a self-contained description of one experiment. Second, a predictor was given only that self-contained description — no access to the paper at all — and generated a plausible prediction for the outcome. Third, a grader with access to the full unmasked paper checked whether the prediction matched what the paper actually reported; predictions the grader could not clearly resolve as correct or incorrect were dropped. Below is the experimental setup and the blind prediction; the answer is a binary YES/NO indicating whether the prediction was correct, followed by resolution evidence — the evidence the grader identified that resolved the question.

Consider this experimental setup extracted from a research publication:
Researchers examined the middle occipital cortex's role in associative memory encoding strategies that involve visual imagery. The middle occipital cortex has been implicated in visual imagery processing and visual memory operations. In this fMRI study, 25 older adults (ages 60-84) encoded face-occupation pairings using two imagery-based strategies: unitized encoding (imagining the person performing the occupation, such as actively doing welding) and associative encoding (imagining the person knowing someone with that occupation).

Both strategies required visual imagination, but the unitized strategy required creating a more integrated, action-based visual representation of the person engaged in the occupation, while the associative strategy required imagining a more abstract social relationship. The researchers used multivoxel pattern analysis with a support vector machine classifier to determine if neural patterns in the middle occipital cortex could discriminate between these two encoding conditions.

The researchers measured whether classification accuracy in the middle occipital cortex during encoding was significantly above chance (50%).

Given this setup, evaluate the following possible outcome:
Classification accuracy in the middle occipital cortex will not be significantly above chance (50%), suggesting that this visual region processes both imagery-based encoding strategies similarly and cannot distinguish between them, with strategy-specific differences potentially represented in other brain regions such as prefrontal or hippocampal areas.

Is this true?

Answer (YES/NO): YES